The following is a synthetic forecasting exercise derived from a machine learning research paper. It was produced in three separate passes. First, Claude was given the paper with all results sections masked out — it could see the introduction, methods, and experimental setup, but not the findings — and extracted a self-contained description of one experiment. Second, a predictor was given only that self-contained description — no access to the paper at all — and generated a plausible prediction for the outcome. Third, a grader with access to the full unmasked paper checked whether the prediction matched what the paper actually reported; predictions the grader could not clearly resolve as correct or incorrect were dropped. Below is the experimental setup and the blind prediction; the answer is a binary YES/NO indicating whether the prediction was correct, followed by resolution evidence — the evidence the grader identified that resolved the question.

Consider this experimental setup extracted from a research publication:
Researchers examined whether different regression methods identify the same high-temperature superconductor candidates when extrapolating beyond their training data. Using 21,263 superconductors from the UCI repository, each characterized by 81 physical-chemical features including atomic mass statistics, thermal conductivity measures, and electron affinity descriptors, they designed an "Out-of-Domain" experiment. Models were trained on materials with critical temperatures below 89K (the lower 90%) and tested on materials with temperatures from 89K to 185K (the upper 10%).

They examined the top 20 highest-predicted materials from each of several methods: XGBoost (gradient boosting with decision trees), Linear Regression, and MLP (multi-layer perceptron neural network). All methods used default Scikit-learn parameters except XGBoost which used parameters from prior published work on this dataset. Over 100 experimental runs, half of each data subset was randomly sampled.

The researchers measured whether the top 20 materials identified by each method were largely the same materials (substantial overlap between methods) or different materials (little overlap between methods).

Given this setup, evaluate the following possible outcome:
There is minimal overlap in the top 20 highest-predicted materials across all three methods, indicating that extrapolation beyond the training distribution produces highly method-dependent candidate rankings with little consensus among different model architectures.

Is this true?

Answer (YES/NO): YES